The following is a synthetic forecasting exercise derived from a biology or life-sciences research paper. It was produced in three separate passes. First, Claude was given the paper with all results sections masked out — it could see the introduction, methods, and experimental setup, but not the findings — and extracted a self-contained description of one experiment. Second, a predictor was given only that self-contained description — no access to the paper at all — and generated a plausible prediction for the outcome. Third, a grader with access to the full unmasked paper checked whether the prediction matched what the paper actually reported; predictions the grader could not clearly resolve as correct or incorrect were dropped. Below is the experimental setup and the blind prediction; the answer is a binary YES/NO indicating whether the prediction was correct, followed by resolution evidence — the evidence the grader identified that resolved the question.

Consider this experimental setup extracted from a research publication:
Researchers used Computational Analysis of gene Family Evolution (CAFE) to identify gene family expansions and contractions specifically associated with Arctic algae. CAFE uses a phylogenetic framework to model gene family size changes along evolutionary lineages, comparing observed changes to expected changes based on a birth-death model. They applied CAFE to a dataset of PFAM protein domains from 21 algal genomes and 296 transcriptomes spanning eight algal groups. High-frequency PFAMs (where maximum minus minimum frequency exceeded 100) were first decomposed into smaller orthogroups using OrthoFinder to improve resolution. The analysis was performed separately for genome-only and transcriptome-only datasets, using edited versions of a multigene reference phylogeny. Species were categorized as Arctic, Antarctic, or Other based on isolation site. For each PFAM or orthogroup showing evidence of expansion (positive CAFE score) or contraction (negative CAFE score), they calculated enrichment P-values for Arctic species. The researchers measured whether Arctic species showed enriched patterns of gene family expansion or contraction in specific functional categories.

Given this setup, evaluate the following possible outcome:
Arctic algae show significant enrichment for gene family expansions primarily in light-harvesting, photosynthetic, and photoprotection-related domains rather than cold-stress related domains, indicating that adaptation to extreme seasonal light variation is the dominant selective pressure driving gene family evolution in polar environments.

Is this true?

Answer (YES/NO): NO